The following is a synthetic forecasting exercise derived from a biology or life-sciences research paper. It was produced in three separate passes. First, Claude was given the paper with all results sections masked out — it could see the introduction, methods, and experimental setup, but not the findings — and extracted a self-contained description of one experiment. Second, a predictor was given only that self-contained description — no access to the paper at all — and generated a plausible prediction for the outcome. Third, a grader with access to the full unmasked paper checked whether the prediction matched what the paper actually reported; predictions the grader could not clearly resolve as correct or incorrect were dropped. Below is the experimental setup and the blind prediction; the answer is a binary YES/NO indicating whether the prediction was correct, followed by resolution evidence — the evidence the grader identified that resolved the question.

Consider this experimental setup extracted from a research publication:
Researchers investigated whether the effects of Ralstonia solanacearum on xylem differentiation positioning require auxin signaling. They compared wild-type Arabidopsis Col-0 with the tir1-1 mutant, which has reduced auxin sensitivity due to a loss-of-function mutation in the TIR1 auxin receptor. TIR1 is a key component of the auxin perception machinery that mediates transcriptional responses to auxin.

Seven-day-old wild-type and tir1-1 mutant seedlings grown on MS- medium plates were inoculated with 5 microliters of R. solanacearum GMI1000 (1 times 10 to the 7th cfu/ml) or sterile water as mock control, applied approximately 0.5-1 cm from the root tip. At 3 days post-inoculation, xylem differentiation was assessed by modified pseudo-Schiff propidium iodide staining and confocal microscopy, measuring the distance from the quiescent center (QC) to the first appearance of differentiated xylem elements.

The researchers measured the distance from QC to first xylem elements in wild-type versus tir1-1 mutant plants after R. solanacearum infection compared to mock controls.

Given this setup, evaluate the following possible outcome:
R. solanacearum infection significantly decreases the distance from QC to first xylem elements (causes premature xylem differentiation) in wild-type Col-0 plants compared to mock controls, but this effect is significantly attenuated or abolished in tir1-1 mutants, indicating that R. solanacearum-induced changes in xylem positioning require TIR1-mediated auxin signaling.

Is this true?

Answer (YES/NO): NO